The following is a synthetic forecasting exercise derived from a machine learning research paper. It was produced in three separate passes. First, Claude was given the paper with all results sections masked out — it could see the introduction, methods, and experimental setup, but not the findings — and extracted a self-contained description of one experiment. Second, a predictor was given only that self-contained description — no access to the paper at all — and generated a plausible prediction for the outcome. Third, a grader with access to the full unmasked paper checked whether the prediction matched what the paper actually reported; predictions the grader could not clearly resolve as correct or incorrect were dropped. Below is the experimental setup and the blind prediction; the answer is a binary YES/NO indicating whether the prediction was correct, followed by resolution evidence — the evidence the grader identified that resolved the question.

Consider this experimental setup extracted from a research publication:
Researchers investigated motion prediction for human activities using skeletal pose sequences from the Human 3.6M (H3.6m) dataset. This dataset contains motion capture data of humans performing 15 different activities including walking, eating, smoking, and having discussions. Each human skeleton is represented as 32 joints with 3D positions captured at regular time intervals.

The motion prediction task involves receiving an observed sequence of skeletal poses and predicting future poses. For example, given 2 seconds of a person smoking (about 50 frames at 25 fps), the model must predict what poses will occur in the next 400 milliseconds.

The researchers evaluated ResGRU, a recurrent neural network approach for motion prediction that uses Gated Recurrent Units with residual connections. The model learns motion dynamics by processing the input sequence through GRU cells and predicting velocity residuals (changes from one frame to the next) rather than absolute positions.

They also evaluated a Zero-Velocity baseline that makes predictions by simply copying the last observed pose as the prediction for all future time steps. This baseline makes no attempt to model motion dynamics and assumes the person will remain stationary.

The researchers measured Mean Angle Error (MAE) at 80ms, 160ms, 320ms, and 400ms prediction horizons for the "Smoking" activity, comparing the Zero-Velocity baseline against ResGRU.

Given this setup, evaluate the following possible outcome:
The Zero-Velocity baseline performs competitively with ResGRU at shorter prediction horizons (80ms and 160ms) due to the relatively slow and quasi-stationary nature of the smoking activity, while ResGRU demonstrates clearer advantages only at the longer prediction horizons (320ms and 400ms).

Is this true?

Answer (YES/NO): NO